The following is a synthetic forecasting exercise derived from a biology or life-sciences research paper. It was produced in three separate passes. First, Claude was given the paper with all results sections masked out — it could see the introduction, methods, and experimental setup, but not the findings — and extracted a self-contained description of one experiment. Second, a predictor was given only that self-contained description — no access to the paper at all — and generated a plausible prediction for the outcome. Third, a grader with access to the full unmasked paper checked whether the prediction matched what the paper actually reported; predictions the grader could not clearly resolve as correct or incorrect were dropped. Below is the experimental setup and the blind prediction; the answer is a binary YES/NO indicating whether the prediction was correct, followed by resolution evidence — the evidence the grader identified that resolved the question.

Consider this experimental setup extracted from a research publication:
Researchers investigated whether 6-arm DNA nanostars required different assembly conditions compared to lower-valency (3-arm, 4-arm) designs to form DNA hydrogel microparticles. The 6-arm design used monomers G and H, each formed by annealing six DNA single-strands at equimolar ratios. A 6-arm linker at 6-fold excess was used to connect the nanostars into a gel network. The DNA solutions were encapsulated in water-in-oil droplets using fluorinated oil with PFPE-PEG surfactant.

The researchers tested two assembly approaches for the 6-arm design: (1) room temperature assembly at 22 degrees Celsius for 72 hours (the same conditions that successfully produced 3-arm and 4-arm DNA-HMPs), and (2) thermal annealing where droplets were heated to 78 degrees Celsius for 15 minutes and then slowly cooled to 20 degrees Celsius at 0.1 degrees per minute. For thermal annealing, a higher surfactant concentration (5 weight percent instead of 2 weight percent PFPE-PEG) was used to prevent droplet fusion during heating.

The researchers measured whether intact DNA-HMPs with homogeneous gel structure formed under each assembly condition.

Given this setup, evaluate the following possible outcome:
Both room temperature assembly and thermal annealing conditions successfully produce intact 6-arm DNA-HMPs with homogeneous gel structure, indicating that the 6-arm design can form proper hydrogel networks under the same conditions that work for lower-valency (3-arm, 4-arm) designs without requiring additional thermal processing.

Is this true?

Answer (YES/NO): NO